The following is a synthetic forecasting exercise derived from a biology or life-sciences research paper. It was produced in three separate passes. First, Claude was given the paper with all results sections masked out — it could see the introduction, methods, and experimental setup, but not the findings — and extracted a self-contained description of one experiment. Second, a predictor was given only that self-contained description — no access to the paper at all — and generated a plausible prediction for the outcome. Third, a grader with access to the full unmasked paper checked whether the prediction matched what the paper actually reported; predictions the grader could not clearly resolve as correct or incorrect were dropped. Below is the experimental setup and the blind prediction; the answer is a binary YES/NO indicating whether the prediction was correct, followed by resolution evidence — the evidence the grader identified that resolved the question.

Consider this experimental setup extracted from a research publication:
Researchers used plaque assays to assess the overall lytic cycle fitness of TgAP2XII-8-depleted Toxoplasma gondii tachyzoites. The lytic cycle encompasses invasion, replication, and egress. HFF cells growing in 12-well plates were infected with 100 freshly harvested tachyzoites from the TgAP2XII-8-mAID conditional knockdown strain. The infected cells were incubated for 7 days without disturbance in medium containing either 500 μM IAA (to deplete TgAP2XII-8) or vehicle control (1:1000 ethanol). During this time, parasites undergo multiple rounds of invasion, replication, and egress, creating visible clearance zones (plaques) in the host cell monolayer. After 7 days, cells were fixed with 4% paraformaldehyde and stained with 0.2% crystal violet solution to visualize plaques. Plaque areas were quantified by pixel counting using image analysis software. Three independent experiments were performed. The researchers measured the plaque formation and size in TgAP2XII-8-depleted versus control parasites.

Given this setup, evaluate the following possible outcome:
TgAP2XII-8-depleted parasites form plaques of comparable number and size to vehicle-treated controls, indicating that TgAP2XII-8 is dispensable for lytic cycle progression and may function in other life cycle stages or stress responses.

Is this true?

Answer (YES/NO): NO